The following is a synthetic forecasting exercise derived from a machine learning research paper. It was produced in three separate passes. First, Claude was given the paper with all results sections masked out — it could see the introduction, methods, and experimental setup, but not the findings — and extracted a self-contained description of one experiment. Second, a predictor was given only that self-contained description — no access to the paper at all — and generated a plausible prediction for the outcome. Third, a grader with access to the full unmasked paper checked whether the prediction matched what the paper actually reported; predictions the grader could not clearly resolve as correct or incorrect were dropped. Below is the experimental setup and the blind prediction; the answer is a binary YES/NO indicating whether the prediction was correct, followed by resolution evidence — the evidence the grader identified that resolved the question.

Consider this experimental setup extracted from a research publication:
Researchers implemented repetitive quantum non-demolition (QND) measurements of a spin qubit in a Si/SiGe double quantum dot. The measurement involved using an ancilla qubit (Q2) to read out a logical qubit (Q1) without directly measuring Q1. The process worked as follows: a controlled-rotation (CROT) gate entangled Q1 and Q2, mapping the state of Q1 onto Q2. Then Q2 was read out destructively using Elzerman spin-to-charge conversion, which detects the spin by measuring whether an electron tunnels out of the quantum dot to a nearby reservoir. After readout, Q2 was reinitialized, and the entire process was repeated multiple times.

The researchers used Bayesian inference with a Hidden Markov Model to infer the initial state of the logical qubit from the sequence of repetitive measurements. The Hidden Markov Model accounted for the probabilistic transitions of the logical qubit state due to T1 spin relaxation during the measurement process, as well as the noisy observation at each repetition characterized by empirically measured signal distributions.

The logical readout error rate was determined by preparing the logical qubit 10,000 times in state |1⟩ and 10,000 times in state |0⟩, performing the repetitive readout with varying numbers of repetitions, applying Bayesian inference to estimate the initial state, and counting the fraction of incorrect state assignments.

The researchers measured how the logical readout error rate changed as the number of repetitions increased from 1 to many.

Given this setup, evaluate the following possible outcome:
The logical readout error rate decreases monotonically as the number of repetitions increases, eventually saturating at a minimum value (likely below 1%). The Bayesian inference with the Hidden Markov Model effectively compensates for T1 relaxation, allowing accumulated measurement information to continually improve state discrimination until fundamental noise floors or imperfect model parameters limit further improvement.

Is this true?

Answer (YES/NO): NO